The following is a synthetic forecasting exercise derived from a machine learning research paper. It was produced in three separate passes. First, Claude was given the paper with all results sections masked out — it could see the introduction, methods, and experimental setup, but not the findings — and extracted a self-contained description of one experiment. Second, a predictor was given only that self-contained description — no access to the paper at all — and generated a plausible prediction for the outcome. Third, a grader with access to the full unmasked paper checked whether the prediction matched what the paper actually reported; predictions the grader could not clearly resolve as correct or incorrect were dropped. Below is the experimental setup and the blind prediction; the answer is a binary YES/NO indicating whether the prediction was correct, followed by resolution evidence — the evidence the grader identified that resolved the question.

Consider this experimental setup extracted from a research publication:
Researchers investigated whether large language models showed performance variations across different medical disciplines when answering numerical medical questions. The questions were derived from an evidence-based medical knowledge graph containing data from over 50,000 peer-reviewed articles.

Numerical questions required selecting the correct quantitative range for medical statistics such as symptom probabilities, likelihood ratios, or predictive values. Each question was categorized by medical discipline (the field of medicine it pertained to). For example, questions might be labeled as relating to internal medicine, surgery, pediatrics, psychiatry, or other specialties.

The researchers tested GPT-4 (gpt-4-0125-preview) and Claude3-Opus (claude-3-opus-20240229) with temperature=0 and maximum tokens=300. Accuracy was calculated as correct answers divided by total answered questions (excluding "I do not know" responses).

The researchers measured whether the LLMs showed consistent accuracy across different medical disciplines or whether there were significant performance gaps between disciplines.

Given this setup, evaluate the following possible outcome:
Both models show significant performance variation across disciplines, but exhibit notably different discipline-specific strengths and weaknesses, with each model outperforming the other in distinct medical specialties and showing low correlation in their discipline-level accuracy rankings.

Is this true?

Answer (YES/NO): YES